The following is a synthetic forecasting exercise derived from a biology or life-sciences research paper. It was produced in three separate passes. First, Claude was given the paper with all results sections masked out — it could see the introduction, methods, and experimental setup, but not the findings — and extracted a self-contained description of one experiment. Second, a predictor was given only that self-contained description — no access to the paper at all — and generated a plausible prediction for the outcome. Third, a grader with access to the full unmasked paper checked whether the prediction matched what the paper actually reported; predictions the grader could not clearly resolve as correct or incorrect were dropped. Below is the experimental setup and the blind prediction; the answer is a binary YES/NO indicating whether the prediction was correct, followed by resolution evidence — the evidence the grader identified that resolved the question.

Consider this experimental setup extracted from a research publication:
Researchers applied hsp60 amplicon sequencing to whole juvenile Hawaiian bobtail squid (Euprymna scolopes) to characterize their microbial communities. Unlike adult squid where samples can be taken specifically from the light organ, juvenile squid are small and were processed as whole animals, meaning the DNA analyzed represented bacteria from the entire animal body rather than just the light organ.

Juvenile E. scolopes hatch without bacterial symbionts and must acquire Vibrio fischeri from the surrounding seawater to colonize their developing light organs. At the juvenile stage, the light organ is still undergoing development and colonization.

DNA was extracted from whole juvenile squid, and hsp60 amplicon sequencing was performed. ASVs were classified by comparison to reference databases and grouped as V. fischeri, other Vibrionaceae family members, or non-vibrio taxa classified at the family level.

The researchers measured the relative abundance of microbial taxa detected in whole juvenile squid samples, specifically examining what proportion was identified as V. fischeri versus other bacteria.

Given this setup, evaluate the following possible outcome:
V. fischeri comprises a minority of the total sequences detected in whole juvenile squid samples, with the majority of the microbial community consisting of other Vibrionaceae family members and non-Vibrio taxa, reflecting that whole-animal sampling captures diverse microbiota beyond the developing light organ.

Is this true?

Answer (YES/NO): NO